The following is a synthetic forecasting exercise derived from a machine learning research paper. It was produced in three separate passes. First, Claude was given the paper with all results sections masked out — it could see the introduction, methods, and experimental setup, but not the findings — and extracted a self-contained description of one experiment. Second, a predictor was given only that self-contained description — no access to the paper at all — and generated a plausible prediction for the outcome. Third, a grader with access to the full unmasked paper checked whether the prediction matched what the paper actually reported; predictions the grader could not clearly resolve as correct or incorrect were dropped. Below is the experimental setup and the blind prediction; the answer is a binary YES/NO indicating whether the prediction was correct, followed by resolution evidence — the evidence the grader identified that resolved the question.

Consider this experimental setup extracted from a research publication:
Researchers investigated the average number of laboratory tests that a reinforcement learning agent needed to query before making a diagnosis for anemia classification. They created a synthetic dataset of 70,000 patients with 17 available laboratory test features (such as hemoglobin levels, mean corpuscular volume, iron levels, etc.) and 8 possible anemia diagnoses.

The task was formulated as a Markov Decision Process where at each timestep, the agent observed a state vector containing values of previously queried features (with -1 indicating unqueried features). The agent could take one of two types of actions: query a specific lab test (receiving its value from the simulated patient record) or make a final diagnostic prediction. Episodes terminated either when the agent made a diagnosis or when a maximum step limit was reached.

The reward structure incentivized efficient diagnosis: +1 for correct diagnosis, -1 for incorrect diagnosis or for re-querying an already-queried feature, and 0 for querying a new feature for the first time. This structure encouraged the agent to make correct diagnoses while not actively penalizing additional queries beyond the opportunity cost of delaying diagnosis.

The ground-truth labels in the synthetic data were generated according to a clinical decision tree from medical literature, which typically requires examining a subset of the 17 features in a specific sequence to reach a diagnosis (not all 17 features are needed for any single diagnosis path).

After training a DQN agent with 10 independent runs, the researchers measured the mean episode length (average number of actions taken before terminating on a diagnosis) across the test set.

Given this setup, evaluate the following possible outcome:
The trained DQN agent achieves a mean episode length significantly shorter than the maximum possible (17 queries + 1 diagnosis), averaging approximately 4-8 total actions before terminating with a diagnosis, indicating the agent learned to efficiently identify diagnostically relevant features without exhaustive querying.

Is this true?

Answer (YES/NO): YES